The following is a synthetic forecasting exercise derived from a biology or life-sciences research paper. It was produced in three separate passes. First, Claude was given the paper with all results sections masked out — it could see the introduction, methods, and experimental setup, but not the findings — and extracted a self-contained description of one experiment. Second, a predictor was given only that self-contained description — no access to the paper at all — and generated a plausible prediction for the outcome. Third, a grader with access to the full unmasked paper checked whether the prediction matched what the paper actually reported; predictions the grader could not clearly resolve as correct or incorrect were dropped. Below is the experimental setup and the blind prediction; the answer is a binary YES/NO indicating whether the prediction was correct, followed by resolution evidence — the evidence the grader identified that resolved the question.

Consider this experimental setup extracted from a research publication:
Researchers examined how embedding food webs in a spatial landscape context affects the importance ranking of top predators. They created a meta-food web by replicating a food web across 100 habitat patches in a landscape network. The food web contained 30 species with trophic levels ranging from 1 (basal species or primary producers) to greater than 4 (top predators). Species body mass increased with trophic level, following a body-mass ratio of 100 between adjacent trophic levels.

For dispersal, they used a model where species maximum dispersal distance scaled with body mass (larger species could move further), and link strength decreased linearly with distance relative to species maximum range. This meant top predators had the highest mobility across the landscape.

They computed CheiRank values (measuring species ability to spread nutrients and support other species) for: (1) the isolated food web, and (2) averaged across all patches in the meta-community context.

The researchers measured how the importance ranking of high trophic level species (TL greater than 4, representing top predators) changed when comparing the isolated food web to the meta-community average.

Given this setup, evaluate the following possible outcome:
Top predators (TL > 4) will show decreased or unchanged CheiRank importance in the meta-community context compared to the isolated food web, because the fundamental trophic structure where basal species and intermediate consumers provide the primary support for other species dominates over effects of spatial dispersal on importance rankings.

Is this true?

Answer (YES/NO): NO